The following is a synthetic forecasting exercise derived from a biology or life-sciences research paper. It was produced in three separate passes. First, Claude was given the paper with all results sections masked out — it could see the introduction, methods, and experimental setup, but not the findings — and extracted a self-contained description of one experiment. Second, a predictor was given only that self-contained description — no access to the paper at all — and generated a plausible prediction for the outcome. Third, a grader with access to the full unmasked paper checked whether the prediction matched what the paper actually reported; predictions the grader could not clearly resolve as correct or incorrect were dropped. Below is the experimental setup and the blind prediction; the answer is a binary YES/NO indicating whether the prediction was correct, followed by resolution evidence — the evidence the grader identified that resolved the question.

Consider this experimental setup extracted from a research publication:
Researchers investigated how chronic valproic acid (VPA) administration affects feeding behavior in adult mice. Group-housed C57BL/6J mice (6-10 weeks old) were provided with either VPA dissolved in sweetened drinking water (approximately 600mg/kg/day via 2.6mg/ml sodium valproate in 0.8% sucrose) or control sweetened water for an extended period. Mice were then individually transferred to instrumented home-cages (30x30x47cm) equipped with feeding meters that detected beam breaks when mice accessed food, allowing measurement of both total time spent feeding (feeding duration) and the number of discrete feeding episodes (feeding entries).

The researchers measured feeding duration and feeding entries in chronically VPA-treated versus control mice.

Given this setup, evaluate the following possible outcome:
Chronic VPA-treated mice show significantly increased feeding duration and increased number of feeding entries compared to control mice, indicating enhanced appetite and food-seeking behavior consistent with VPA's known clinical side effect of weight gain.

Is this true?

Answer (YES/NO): YES